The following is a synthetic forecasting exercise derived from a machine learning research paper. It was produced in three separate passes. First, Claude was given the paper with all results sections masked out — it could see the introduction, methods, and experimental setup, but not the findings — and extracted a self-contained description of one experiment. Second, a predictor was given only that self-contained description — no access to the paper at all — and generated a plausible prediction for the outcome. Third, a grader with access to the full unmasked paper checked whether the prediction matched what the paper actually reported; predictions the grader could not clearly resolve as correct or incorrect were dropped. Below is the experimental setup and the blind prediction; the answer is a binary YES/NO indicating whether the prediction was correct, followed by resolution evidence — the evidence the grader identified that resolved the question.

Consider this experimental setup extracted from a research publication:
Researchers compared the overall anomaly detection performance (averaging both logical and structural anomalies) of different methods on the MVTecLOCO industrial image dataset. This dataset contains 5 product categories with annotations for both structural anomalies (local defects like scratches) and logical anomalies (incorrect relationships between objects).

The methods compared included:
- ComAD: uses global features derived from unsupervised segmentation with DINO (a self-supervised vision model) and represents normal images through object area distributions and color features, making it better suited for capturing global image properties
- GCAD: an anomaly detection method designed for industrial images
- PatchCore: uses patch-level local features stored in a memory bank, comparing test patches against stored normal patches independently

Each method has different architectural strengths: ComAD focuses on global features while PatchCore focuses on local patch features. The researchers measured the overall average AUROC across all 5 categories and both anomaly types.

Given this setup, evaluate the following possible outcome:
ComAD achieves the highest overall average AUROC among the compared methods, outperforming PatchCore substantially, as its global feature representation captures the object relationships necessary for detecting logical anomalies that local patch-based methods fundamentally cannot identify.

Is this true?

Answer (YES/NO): NO